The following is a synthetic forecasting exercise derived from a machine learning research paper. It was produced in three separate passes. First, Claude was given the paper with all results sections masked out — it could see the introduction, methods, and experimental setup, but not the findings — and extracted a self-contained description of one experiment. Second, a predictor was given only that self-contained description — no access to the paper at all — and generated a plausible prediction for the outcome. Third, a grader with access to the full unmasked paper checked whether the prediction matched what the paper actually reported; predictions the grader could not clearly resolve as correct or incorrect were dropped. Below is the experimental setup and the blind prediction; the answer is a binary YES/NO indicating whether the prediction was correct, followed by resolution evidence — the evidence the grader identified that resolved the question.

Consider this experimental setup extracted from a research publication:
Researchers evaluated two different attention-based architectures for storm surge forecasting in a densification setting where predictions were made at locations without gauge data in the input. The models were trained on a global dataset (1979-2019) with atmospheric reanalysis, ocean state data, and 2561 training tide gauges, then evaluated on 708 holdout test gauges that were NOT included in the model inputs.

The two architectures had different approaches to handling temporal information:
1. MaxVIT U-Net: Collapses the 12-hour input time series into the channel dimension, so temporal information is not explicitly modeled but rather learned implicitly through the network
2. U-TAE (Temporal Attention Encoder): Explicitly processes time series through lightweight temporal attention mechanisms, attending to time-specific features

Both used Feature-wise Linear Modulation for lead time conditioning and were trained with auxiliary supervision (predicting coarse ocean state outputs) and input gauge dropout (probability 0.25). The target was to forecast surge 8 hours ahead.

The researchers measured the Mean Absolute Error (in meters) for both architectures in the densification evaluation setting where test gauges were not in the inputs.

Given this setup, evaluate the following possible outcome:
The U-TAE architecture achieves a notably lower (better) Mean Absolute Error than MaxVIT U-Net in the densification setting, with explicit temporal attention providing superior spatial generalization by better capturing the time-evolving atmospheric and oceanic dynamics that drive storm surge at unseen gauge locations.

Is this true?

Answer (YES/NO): NO